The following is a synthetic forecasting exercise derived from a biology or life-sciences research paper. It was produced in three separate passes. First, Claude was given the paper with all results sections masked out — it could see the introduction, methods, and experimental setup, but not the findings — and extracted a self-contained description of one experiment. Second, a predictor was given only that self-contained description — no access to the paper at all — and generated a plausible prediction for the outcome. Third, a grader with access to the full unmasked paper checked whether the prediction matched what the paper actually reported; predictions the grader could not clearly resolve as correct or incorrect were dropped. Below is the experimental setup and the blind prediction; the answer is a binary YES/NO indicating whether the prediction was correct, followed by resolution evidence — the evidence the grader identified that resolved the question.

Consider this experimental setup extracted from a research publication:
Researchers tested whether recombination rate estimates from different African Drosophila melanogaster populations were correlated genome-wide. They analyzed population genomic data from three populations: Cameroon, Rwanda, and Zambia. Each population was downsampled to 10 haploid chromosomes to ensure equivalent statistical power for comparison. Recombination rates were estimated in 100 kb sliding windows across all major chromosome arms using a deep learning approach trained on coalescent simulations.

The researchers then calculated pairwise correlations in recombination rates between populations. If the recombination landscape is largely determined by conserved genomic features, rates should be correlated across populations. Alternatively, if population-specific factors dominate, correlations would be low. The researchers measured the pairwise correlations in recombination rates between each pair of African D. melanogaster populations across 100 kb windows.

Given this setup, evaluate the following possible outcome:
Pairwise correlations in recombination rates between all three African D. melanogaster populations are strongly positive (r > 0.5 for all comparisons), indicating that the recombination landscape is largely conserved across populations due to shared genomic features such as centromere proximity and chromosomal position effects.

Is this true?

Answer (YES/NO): YES